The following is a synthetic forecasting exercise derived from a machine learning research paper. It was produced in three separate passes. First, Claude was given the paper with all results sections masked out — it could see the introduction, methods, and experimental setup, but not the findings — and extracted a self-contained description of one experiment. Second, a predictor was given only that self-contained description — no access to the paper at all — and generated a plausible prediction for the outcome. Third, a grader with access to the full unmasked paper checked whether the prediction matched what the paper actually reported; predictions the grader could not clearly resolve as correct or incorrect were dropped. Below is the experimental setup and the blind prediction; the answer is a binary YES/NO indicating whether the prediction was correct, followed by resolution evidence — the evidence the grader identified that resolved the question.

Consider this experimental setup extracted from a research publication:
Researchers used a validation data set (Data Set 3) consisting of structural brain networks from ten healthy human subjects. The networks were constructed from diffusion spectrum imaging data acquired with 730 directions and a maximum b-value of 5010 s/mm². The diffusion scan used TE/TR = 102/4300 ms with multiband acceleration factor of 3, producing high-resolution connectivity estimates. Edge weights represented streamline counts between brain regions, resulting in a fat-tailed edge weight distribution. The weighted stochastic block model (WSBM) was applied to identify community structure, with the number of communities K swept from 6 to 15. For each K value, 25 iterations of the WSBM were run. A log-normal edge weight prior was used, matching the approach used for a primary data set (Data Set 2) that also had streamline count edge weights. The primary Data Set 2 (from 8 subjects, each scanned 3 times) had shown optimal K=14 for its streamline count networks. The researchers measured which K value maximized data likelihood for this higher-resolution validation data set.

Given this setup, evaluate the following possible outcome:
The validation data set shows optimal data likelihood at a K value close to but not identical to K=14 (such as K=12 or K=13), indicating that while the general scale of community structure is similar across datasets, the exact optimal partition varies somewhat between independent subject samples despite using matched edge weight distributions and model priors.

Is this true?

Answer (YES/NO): NO